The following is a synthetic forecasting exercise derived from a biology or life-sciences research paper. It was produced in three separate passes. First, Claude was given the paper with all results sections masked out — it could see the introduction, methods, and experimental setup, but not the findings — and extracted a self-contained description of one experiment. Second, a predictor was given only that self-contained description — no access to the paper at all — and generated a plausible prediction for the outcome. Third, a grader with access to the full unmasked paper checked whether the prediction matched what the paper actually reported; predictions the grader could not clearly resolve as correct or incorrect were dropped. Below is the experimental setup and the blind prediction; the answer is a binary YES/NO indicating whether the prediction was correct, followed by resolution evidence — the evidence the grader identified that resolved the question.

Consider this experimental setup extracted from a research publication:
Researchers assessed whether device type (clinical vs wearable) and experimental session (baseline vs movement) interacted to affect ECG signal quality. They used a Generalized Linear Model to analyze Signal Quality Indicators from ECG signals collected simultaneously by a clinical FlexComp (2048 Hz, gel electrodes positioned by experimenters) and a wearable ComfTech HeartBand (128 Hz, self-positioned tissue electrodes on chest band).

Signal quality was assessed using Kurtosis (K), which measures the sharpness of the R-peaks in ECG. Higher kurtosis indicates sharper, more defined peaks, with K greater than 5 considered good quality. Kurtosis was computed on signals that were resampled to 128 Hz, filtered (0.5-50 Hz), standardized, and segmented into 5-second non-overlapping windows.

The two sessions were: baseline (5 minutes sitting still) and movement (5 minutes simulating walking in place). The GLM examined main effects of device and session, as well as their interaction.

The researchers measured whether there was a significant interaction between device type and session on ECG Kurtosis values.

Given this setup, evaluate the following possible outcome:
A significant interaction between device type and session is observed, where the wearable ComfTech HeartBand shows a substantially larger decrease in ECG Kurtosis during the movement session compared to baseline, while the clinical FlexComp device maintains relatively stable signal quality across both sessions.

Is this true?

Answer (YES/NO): NO